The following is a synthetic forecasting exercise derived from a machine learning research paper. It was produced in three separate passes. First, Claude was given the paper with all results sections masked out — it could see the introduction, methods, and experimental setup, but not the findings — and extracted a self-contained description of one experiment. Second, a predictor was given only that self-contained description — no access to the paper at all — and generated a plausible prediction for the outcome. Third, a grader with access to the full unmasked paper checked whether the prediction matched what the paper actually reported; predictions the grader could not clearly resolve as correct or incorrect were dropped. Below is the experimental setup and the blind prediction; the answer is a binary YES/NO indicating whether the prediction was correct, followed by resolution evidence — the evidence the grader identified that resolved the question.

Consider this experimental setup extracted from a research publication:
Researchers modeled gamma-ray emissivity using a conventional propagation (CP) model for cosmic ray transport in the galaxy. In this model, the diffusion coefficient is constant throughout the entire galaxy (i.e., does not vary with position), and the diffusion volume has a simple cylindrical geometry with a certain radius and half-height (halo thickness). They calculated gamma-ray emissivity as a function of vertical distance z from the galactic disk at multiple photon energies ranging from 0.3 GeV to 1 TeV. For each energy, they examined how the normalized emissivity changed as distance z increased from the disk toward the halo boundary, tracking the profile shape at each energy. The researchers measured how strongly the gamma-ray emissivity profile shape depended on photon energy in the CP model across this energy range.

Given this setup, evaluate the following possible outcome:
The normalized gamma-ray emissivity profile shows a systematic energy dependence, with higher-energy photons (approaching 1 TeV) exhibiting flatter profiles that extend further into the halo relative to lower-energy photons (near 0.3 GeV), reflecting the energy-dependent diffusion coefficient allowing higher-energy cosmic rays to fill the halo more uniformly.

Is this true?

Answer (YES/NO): NO